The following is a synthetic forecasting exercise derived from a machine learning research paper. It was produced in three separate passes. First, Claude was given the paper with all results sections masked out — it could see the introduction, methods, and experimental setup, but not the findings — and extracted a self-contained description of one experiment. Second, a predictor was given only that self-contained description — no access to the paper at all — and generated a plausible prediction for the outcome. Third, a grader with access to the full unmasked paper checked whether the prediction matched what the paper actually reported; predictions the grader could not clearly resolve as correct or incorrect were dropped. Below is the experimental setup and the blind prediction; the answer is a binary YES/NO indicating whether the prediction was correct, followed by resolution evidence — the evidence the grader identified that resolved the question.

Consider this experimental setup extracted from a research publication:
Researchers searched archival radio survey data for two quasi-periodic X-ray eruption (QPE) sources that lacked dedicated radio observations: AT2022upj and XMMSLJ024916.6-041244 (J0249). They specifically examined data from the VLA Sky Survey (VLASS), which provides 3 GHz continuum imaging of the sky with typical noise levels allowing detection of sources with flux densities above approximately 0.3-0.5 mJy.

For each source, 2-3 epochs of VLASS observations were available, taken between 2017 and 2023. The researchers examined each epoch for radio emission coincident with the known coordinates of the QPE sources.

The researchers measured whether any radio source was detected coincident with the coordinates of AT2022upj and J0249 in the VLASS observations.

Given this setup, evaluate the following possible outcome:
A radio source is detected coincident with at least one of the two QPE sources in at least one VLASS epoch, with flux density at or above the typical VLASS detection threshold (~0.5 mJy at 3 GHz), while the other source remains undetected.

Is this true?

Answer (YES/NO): NO